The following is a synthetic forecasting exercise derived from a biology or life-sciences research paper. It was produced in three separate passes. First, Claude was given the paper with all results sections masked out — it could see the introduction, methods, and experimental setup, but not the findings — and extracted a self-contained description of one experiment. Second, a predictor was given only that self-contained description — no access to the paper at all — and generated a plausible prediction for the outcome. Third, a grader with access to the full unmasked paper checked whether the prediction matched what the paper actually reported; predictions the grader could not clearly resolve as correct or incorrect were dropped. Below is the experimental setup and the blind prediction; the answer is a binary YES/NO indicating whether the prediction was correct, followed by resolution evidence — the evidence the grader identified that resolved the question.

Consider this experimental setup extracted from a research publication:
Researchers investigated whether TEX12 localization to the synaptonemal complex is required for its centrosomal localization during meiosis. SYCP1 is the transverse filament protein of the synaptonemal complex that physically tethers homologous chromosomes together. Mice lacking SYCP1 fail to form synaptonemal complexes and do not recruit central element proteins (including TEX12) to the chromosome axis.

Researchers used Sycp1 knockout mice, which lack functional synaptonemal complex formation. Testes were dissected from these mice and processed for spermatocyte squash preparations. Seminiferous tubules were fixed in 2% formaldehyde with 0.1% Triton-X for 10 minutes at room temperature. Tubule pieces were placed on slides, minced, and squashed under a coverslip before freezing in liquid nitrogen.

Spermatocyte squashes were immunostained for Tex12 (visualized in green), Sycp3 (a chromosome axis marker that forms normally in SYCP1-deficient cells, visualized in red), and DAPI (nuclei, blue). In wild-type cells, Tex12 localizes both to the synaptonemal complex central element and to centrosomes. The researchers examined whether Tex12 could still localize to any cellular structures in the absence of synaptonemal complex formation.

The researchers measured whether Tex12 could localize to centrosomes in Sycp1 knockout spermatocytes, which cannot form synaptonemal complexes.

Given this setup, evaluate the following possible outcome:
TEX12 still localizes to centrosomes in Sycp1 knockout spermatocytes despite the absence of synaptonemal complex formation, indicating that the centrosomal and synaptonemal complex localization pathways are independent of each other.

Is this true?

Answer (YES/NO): YES